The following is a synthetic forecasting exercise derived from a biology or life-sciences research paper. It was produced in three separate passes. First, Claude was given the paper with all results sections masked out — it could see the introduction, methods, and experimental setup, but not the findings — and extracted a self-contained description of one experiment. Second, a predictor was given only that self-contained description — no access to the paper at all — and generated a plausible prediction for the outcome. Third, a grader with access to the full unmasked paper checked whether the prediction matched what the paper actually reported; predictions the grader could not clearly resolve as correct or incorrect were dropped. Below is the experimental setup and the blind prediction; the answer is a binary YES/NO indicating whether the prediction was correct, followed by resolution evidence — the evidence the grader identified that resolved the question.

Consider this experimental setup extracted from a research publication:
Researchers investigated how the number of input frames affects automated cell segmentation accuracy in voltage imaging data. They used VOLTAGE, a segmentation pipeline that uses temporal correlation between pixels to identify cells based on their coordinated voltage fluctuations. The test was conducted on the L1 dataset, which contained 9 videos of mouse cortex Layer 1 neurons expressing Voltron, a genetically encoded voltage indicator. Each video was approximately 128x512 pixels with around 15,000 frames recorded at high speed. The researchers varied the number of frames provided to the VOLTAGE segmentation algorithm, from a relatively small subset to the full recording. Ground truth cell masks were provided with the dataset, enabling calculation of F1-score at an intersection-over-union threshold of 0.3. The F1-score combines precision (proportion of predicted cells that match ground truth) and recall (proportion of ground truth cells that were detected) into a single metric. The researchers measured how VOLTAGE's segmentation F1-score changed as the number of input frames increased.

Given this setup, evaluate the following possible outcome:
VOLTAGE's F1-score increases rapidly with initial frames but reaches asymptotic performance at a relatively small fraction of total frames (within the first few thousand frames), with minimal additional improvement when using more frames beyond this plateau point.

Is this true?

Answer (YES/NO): YES